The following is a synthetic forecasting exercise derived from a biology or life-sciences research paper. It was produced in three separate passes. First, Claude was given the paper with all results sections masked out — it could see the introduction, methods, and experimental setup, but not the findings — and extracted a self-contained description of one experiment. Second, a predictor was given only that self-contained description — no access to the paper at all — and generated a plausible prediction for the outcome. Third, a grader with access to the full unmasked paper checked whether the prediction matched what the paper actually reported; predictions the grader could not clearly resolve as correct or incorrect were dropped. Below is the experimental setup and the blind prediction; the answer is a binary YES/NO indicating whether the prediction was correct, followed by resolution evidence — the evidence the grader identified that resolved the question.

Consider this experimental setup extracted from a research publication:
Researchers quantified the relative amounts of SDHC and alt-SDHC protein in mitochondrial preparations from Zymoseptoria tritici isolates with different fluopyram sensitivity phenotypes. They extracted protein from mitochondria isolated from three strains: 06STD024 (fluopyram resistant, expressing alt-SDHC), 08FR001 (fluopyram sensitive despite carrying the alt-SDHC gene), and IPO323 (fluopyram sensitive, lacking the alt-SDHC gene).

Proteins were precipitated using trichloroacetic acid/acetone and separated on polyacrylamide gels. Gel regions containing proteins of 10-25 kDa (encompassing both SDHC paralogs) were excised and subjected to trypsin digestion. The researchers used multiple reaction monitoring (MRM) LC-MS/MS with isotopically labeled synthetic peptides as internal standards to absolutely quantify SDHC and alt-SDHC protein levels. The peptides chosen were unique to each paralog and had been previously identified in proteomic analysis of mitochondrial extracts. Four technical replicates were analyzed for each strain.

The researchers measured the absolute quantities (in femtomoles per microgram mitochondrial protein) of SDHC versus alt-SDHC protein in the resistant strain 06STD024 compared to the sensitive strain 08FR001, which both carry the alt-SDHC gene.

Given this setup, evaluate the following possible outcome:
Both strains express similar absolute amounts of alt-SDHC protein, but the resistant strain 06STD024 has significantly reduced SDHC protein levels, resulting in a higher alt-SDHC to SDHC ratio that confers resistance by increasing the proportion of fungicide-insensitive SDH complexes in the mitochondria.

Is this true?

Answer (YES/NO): NO